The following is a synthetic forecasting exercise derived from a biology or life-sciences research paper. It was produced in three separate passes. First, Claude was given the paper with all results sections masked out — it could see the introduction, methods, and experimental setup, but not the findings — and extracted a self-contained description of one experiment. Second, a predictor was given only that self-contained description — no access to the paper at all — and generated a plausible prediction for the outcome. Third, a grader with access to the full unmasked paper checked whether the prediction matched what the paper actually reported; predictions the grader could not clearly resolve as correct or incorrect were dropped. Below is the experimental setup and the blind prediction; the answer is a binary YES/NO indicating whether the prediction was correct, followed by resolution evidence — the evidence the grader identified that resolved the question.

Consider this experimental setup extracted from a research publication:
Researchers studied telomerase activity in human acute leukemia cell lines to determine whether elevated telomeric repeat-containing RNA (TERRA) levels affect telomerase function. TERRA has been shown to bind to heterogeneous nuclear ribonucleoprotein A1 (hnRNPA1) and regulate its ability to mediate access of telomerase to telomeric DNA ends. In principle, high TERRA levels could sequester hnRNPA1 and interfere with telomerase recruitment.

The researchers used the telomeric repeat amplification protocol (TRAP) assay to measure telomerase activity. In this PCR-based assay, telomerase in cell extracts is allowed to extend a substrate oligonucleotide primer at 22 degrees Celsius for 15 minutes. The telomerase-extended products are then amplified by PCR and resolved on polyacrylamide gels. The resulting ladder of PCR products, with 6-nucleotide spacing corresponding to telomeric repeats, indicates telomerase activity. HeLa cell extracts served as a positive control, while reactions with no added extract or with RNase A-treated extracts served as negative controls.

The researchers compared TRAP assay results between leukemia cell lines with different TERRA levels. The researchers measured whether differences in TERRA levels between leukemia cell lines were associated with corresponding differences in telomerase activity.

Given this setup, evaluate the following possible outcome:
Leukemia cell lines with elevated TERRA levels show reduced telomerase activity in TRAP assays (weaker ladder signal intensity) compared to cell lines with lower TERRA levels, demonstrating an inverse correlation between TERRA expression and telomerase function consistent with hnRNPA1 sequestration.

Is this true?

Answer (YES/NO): NO